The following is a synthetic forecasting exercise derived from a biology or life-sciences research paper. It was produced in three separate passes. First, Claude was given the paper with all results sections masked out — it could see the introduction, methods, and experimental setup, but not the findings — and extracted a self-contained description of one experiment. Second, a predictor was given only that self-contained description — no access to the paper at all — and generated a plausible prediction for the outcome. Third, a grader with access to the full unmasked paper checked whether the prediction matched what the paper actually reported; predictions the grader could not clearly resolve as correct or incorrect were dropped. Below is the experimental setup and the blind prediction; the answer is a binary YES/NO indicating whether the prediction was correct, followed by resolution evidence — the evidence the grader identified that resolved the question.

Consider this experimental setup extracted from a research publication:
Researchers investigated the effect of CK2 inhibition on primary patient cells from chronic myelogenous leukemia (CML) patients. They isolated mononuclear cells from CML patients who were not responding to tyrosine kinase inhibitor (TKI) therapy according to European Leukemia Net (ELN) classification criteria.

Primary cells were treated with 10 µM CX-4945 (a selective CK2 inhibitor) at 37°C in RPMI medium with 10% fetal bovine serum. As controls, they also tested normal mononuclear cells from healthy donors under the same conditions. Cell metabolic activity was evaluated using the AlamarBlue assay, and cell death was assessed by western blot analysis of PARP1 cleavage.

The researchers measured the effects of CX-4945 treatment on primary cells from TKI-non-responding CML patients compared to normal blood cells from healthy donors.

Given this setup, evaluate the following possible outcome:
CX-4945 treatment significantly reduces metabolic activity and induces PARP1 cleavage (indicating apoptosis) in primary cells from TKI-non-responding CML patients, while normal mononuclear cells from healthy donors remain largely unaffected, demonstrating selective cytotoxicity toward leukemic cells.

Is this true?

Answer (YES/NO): NO